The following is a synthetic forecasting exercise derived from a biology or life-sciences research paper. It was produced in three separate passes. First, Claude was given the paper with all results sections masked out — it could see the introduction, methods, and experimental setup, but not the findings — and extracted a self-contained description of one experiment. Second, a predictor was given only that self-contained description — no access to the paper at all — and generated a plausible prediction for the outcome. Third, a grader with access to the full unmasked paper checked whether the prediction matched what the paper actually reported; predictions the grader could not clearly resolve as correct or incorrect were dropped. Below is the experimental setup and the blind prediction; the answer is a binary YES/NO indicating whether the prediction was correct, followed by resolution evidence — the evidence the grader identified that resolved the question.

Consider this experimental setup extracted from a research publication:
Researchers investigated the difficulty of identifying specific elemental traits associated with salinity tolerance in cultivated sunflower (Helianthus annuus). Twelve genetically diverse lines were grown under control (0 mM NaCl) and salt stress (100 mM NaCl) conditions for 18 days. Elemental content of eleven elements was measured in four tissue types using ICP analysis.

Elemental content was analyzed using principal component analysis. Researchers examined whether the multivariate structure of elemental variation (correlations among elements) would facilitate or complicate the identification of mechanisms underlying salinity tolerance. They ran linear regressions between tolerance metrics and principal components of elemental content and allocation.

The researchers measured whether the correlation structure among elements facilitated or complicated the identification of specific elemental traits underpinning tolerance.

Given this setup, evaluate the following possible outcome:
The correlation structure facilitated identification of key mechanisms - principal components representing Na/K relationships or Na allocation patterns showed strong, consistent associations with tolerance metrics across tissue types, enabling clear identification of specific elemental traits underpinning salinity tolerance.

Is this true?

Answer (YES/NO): NO